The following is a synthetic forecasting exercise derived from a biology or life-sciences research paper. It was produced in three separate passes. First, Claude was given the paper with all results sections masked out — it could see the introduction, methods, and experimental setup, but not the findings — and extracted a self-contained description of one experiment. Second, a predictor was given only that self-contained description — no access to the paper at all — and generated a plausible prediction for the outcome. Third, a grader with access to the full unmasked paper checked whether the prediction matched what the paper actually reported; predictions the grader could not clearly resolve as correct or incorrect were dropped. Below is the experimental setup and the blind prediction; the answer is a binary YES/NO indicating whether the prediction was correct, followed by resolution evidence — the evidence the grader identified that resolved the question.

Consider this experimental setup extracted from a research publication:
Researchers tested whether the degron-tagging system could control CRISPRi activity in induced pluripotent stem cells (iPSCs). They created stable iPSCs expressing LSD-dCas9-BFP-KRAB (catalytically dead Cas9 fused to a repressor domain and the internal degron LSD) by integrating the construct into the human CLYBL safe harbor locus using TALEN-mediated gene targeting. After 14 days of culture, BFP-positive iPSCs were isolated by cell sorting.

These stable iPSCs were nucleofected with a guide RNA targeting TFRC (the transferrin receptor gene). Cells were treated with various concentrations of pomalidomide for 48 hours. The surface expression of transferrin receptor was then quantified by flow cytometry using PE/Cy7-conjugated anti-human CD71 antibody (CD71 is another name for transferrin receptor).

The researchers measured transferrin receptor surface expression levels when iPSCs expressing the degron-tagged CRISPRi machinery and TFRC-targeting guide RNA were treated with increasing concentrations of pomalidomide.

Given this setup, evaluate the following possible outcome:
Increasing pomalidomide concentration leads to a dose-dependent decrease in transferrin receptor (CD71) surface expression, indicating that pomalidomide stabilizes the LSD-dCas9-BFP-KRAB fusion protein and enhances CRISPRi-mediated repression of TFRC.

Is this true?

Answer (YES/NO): NO